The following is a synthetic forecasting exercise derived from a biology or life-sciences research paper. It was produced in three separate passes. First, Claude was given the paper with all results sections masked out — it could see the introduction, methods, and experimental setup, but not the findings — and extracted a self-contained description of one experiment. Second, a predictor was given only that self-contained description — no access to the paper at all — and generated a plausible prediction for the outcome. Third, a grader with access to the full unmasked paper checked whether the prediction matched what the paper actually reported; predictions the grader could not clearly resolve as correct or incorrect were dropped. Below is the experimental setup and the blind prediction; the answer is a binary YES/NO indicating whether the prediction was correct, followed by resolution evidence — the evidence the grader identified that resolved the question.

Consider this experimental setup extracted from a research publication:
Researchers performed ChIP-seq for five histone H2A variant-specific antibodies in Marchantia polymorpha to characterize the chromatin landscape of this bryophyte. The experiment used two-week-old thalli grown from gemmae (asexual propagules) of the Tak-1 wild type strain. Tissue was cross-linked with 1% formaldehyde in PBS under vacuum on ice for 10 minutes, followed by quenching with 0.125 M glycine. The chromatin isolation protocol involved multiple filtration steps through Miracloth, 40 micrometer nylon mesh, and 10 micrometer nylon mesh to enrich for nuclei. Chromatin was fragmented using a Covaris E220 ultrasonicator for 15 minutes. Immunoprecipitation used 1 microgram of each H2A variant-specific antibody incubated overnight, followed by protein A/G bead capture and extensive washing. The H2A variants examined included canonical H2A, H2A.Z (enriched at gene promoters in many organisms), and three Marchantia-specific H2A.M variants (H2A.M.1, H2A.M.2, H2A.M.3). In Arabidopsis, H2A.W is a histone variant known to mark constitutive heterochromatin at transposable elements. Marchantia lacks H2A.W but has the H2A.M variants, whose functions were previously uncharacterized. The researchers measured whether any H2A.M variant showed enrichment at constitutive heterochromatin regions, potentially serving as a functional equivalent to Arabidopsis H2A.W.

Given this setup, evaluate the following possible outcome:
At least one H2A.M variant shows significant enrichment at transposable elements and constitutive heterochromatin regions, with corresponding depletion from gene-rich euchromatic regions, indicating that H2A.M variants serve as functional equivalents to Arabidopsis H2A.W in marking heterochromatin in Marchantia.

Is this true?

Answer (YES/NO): YES